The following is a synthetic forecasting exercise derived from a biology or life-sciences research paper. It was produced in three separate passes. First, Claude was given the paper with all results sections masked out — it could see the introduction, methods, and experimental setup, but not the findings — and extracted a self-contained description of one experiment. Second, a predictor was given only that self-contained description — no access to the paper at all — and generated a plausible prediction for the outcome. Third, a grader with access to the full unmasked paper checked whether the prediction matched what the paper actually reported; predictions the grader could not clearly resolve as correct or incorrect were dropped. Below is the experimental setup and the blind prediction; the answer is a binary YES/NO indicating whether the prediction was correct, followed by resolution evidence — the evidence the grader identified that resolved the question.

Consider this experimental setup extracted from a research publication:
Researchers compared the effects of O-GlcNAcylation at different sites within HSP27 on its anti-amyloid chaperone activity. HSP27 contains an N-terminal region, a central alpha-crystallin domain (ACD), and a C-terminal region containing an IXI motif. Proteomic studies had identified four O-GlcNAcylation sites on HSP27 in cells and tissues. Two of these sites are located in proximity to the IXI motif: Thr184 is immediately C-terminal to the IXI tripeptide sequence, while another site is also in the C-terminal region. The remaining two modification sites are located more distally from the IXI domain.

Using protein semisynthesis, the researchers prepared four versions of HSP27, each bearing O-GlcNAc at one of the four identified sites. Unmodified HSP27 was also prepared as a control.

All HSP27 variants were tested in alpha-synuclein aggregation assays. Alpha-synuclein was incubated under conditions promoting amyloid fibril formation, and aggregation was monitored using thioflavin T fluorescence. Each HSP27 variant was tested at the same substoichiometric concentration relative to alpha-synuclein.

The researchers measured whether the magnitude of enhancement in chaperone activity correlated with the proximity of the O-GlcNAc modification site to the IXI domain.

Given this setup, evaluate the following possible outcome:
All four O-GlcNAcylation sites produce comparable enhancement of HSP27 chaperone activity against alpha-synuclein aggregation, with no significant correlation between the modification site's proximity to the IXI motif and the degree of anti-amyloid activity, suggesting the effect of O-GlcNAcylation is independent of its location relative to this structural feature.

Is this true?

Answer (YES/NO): NO